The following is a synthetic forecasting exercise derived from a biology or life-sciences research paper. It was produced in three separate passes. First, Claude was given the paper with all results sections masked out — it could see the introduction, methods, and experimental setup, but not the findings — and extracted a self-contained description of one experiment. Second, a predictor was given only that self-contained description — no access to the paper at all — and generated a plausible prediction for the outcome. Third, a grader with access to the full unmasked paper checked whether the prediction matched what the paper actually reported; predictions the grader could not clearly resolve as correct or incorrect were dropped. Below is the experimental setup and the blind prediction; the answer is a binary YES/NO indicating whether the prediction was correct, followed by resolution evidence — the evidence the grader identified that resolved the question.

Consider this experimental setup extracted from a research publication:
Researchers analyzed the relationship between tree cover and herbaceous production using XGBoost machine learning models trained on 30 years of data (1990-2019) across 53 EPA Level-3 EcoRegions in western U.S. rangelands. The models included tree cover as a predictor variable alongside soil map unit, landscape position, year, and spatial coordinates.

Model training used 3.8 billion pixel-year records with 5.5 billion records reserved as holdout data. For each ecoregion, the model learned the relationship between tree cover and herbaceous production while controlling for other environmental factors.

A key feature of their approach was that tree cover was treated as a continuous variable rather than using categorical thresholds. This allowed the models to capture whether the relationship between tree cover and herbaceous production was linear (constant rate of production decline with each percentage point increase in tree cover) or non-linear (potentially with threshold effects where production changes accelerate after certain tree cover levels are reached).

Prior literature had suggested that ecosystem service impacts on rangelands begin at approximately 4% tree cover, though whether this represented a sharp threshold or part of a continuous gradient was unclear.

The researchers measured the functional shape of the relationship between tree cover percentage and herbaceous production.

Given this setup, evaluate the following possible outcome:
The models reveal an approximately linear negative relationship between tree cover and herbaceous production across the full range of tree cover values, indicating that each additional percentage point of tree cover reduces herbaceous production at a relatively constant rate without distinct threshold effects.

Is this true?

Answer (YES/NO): NO